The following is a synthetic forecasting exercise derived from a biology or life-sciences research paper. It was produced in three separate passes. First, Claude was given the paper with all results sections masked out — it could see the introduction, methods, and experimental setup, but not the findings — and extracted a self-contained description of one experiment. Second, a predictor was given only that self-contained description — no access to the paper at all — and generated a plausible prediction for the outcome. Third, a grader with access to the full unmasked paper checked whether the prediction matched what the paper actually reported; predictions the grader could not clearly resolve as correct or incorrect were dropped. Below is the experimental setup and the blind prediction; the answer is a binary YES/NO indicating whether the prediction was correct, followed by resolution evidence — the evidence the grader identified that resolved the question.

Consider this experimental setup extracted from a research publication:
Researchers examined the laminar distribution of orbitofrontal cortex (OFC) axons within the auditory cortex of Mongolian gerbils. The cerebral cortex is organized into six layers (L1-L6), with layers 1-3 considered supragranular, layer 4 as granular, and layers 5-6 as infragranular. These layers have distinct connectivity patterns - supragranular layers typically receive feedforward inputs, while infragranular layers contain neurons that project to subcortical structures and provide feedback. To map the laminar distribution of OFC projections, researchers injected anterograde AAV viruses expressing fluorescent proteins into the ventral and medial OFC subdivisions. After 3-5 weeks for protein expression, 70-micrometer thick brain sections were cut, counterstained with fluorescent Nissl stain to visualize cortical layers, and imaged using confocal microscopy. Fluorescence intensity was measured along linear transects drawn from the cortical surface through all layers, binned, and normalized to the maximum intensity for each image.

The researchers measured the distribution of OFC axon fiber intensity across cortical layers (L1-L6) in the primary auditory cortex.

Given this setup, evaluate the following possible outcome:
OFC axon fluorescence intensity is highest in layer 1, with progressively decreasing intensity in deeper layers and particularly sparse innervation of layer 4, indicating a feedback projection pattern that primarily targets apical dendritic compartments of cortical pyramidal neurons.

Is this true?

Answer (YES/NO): NO